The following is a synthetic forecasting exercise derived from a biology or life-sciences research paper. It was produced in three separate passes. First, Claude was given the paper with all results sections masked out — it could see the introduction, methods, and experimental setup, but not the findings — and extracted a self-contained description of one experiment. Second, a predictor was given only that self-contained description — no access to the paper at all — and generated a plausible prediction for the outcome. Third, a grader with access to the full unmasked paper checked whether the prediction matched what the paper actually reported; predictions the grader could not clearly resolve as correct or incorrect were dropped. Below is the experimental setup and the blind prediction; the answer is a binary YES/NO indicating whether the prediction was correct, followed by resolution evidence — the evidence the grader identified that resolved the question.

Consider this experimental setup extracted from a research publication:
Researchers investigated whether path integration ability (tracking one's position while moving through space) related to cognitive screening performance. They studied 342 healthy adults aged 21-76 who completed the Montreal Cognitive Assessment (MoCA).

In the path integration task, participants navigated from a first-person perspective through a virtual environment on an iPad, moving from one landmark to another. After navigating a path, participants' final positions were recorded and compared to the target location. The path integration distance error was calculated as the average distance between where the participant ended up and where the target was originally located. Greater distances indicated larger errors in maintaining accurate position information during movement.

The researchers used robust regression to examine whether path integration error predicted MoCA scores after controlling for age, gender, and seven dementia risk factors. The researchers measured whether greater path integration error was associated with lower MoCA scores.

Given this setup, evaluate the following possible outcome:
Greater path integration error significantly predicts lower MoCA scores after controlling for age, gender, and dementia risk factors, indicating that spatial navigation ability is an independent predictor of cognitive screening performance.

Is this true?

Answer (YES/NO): NO